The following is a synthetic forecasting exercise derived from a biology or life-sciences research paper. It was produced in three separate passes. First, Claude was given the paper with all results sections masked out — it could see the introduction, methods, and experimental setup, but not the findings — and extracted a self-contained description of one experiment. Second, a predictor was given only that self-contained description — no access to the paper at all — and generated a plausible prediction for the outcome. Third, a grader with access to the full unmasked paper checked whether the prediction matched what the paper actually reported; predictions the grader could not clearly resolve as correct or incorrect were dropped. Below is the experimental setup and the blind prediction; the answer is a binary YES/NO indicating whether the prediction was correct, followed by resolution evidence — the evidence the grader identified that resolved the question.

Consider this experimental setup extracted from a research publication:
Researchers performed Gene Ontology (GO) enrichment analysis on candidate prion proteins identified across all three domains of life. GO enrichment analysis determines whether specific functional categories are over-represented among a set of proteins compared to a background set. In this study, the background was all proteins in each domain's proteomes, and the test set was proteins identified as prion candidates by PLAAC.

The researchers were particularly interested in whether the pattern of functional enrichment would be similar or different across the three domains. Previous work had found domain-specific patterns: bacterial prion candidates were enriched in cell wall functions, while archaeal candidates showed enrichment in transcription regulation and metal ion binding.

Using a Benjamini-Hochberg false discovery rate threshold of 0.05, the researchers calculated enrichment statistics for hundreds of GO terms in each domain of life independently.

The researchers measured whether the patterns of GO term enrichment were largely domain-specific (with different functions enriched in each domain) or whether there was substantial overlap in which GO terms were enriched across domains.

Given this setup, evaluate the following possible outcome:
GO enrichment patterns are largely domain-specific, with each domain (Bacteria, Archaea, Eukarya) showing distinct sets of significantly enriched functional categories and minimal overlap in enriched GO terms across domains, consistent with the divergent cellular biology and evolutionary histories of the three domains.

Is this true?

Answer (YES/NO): YES